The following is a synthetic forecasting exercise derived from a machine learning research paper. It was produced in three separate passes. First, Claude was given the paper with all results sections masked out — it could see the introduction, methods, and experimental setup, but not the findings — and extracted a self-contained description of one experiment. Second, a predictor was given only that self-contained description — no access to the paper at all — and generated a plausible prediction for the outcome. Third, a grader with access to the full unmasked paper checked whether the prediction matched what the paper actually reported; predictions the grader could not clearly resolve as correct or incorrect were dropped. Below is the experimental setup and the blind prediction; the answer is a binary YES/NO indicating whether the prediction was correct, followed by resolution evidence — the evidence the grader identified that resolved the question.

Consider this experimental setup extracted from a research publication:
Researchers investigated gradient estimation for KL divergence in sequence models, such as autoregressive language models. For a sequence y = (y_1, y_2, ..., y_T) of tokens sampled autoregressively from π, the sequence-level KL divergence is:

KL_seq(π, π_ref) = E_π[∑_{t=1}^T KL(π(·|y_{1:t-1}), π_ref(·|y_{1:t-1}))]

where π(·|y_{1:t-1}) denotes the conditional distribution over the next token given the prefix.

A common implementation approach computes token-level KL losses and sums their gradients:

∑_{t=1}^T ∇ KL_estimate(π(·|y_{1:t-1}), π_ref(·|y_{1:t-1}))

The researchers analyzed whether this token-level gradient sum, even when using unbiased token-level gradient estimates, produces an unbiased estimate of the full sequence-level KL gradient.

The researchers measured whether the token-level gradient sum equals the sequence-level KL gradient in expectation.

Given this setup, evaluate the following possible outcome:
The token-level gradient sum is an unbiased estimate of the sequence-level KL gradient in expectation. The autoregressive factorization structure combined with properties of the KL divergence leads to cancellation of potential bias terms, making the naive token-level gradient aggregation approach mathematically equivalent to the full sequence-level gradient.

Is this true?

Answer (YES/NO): NO